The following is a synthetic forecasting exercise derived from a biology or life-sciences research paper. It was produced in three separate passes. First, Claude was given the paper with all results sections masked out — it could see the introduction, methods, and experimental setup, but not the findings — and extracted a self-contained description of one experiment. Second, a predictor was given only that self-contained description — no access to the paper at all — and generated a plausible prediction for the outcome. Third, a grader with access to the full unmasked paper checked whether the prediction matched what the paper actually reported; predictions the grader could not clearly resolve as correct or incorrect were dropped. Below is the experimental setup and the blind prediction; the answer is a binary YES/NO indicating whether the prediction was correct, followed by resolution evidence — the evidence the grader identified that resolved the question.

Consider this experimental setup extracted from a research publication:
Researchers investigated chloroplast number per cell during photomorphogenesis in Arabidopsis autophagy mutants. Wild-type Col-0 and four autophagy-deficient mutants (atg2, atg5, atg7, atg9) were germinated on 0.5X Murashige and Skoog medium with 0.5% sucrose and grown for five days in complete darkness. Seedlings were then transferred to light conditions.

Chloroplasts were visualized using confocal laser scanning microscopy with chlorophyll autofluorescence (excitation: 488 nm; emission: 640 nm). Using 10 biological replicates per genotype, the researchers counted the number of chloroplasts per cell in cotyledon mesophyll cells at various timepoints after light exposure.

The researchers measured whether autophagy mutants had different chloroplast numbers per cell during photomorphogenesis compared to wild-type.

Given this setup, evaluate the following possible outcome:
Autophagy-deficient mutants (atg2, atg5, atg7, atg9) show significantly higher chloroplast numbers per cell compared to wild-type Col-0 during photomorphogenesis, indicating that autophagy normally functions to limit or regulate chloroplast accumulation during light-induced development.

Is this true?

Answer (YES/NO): NO